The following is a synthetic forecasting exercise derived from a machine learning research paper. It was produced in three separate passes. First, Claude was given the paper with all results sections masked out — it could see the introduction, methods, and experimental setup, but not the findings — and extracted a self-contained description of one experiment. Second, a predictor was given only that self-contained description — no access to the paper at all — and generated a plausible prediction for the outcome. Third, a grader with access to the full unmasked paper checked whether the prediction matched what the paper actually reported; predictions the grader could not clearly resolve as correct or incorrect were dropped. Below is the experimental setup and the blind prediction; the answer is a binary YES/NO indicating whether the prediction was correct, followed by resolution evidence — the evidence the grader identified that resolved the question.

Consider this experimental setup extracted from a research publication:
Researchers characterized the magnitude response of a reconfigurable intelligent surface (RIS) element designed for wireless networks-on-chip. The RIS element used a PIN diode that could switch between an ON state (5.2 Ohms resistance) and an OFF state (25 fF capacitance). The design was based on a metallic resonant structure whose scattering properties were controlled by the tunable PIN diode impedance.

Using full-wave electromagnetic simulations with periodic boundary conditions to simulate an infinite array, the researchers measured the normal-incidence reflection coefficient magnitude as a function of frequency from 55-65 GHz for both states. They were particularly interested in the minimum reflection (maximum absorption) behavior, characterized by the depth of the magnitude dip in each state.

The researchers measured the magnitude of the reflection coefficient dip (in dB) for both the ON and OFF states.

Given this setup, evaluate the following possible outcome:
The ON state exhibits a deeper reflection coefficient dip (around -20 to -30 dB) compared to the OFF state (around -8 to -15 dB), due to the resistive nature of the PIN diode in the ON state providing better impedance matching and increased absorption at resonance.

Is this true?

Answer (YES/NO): NO